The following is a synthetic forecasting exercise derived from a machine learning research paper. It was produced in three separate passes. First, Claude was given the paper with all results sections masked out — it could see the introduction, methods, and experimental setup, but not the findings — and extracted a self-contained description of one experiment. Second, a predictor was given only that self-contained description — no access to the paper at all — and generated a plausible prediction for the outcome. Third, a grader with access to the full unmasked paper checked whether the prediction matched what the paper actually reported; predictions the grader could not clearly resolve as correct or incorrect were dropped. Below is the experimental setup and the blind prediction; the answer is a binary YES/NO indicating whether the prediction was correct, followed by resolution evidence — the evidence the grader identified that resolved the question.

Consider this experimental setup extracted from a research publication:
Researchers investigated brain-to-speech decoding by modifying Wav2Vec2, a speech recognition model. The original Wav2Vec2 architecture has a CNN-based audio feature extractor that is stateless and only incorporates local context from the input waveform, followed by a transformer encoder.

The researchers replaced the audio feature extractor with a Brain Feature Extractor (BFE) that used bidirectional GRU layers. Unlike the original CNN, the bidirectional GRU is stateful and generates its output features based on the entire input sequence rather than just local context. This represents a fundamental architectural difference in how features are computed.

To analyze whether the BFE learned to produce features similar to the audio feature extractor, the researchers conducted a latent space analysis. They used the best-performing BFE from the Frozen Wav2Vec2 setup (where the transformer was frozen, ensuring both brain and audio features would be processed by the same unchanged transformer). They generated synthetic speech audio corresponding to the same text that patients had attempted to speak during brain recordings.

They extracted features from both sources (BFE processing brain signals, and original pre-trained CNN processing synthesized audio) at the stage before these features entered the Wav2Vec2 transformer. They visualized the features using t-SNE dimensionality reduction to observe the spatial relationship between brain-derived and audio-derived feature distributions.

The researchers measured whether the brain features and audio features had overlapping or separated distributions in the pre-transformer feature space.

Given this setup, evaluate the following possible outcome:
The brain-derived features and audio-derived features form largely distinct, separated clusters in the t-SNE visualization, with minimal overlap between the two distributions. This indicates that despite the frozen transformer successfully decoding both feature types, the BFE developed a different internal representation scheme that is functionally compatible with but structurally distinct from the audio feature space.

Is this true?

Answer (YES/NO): YES